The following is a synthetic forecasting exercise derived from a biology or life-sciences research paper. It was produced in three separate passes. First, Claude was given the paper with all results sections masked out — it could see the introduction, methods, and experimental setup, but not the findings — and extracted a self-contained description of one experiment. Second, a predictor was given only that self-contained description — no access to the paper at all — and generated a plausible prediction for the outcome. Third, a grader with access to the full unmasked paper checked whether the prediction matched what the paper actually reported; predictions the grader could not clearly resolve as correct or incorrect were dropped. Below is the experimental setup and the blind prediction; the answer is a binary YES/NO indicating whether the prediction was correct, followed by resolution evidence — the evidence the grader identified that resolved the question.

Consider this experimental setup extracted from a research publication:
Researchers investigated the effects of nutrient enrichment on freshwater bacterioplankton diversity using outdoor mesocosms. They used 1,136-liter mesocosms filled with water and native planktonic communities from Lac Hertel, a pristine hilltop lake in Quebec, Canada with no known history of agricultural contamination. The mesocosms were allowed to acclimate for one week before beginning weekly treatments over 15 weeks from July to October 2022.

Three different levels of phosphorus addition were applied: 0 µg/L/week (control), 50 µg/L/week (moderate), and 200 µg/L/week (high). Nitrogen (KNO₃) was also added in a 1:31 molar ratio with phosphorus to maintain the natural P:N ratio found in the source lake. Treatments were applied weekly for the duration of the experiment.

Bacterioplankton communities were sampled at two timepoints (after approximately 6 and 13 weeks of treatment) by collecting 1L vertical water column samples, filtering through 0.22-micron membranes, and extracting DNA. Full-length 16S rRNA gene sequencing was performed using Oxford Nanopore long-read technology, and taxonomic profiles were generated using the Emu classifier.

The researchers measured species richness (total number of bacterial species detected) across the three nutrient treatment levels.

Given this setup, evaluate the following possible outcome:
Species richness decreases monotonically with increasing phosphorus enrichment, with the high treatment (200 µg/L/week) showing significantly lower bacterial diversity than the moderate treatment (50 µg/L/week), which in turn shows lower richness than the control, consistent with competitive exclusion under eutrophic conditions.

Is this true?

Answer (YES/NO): NO